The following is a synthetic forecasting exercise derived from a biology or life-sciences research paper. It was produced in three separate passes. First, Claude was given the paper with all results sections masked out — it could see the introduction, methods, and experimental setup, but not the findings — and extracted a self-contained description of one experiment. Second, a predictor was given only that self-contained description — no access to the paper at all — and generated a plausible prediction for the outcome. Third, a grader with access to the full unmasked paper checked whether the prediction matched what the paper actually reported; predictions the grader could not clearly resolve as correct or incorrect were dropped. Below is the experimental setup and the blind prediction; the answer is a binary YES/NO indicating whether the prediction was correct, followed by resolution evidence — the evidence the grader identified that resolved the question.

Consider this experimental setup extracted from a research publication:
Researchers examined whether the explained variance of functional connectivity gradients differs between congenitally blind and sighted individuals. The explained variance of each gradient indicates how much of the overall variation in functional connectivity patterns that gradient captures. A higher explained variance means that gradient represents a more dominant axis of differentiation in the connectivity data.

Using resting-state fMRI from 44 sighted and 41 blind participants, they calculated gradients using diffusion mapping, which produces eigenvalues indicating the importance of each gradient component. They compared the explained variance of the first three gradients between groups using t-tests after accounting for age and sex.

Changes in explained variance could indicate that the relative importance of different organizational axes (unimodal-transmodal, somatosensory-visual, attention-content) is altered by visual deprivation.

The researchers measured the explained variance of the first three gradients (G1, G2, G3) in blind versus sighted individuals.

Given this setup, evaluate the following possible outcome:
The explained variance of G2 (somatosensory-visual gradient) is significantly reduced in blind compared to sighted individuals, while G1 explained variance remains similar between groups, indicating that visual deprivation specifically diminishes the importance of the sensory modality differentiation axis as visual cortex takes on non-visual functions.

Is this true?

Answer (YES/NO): NO